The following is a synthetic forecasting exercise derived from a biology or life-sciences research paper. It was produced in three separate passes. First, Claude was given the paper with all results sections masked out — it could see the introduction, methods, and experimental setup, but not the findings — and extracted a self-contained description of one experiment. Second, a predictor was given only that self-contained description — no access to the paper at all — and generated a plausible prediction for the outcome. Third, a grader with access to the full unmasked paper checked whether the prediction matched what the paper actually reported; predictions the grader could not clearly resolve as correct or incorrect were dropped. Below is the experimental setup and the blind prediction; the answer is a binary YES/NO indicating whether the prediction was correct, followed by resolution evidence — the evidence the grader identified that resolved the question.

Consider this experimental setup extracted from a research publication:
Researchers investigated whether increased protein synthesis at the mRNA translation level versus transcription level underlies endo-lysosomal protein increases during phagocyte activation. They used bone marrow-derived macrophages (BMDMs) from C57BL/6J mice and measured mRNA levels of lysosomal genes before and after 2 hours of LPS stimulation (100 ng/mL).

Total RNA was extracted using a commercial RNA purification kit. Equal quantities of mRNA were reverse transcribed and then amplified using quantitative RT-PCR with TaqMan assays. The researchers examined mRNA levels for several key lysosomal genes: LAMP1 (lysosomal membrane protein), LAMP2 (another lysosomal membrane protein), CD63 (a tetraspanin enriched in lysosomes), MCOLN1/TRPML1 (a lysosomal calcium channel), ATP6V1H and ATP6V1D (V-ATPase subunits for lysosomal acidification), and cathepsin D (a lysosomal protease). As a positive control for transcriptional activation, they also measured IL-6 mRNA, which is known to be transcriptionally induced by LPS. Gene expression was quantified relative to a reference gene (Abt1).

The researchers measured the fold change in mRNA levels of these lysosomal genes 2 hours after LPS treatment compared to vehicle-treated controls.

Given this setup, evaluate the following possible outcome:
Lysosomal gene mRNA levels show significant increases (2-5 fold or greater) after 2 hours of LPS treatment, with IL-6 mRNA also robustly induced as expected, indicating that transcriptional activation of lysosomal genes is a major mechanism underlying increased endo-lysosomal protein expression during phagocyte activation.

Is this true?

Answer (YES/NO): NO